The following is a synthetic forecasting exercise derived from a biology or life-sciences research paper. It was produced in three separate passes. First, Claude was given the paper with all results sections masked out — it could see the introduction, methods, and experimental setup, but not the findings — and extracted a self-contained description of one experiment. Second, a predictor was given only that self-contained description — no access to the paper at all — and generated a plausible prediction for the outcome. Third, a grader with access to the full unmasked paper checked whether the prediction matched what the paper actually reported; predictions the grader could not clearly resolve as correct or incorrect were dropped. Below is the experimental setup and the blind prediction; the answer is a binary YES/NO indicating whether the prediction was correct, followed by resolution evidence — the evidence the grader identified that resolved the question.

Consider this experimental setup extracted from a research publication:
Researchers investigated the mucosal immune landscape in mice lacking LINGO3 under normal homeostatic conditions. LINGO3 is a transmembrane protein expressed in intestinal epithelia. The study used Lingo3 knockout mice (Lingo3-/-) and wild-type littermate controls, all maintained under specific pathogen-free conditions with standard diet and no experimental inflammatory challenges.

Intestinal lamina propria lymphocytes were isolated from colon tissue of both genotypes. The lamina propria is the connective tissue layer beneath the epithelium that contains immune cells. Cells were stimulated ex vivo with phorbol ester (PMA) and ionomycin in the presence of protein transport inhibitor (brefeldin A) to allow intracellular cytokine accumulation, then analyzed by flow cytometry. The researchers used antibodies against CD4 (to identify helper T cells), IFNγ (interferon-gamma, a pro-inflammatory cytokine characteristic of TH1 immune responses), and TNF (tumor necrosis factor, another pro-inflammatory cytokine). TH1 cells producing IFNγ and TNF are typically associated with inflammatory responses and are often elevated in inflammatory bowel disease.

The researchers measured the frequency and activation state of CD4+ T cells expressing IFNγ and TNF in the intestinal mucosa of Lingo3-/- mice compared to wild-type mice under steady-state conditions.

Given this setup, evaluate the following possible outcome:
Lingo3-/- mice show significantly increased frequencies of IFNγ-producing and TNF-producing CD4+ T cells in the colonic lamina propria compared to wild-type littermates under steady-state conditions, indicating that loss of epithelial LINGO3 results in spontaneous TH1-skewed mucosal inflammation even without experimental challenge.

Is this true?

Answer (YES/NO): YES